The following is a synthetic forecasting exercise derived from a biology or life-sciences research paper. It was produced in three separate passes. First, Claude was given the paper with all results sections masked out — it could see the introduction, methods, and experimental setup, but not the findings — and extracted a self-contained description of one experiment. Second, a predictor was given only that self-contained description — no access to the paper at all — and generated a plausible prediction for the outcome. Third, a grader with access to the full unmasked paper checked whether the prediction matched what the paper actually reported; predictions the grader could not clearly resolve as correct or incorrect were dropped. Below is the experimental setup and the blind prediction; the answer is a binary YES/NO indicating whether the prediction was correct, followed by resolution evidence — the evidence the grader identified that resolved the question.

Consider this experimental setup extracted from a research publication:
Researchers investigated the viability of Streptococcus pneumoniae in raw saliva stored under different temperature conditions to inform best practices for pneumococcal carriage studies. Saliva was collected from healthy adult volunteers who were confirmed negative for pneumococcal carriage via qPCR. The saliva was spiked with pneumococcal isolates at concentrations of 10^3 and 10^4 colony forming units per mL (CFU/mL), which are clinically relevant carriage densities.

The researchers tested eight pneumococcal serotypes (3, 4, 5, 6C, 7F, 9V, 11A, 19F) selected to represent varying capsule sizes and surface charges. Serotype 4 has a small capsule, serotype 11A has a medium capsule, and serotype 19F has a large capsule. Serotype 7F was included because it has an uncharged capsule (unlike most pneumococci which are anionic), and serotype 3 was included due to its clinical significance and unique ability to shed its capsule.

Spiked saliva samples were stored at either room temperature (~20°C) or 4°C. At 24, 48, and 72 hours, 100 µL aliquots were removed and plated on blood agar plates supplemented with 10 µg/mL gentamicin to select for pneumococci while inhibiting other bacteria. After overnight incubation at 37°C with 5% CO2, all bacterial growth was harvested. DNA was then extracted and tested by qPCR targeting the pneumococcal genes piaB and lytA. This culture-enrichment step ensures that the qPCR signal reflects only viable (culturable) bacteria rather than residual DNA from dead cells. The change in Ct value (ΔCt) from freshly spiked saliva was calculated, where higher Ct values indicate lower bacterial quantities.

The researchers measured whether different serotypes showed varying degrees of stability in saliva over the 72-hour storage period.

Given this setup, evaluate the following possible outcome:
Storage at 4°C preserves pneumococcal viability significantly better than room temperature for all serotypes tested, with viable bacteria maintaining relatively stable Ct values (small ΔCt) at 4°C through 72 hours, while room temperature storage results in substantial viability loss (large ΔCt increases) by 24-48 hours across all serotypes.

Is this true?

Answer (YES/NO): NO